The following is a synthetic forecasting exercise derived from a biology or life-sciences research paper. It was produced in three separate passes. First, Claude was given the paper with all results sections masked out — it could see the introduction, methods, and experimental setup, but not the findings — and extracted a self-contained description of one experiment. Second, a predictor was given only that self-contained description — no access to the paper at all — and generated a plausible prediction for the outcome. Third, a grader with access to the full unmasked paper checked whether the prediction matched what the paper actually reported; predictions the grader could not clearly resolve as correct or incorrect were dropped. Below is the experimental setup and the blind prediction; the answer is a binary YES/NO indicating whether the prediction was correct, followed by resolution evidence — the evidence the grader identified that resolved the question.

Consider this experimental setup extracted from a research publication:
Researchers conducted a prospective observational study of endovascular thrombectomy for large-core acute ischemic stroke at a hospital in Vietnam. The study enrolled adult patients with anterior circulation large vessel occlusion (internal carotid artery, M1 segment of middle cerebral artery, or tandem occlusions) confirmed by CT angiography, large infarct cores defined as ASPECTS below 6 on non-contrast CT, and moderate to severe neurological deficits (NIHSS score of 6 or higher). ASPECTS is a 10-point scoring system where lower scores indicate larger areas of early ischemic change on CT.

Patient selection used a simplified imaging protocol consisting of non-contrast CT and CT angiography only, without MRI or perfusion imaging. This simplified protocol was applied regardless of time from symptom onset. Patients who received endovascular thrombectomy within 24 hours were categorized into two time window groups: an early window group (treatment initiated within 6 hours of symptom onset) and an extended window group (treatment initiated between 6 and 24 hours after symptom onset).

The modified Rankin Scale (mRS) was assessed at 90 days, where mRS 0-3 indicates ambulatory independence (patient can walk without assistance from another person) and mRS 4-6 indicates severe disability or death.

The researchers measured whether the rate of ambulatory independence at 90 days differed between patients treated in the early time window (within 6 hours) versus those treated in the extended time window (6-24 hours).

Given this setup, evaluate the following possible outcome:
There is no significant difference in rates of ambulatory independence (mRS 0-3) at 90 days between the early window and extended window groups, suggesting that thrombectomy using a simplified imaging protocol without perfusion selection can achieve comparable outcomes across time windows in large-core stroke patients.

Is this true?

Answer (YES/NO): YES